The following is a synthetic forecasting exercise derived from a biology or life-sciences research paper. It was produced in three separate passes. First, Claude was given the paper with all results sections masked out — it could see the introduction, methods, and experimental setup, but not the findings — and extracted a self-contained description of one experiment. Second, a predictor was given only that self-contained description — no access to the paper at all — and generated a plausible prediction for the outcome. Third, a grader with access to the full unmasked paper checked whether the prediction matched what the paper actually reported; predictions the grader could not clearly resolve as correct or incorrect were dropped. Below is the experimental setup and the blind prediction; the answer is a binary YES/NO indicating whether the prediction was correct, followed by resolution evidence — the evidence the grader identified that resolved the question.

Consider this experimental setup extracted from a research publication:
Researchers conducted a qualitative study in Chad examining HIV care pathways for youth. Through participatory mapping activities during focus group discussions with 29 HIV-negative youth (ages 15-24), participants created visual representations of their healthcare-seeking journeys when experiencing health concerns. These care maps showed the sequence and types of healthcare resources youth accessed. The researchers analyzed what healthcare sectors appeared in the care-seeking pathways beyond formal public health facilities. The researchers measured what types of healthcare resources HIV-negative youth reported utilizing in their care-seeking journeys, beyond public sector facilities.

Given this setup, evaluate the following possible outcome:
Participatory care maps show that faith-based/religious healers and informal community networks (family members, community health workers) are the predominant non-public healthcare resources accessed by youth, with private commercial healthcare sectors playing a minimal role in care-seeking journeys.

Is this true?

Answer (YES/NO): NO